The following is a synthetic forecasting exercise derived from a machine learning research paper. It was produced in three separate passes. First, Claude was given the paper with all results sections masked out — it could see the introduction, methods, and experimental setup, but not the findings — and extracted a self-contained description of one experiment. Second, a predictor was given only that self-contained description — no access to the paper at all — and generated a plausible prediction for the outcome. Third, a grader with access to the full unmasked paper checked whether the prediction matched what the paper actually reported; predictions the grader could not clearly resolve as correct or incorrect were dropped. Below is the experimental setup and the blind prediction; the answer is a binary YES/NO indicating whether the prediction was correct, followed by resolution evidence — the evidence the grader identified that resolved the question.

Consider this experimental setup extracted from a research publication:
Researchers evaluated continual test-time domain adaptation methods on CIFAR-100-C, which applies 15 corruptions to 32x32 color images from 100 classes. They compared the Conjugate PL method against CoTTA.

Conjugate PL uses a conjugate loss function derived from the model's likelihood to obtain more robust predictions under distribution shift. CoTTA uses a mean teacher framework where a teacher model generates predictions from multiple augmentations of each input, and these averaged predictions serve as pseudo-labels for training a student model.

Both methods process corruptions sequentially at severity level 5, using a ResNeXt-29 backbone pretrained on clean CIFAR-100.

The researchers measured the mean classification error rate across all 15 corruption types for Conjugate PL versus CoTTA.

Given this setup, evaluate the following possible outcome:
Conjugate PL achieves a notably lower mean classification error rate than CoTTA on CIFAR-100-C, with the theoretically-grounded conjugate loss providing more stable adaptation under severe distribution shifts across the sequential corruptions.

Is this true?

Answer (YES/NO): NO